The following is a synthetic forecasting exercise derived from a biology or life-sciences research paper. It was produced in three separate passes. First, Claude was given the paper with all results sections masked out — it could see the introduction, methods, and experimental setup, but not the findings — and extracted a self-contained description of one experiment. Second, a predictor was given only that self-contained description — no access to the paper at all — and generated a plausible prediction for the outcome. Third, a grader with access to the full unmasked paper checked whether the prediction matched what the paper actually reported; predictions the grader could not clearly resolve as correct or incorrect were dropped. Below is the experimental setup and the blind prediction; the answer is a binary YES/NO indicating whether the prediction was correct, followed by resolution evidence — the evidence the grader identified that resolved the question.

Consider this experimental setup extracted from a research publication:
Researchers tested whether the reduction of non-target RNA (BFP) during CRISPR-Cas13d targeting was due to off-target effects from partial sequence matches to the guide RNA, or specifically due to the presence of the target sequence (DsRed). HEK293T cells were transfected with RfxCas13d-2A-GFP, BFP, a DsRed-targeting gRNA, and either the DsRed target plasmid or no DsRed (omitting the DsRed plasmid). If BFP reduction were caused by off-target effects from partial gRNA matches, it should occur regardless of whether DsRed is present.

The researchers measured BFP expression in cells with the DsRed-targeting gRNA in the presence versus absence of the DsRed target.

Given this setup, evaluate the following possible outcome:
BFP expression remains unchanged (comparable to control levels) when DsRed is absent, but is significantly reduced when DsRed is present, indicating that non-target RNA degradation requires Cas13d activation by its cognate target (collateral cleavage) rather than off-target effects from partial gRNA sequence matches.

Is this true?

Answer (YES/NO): YES